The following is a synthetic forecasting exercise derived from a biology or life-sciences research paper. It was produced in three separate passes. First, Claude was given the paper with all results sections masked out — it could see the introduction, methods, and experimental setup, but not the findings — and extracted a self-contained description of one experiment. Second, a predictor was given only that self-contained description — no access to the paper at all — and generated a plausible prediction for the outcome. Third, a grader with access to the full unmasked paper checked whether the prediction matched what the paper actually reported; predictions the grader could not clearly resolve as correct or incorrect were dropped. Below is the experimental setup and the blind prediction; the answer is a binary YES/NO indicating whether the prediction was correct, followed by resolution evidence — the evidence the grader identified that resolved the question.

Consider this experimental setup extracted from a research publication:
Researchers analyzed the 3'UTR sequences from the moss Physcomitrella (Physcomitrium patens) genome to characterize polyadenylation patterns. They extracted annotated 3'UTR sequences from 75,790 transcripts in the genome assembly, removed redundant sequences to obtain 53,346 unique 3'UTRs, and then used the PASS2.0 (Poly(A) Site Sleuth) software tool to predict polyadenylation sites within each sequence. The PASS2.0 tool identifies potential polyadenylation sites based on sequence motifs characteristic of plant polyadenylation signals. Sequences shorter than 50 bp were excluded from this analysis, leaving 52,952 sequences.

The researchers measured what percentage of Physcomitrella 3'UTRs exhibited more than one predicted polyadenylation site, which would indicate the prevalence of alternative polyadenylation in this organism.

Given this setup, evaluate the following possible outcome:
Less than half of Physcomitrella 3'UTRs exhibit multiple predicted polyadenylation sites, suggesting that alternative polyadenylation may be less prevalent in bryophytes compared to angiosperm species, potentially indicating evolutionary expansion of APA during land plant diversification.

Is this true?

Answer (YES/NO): NO